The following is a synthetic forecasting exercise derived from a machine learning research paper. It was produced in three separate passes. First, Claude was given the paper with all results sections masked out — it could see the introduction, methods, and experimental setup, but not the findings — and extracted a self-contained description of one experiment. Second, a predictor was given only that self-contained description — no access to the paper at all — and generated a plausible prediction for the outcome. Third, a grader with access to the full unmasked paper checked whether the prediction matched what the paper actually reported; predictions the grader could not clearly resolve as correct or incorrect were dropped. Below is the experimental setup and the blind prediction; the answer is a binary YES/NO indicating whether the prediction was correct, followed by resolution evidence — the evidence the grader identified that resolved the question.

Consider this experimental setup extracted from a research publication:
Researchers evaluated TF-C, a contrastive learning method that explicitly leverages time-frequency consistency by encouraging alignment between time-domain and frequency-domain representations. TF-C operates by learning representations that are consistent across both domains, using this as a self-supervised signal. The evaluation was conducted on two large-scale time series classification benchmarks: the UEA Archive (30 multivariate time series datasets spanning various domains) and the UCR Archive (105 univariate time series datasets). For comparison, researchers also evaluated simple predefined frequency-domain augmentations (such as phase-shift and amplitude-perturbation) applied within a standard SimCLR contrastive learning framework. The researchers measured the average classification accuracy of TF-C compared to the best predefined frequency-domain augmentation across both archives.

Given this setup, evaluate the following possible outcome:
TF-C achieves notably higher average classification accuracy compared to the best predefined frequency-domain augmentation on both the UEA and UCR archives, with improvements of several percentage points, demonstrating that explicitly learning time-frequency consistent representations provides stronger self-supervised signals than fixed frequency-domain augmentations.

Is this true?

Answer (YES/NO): NO